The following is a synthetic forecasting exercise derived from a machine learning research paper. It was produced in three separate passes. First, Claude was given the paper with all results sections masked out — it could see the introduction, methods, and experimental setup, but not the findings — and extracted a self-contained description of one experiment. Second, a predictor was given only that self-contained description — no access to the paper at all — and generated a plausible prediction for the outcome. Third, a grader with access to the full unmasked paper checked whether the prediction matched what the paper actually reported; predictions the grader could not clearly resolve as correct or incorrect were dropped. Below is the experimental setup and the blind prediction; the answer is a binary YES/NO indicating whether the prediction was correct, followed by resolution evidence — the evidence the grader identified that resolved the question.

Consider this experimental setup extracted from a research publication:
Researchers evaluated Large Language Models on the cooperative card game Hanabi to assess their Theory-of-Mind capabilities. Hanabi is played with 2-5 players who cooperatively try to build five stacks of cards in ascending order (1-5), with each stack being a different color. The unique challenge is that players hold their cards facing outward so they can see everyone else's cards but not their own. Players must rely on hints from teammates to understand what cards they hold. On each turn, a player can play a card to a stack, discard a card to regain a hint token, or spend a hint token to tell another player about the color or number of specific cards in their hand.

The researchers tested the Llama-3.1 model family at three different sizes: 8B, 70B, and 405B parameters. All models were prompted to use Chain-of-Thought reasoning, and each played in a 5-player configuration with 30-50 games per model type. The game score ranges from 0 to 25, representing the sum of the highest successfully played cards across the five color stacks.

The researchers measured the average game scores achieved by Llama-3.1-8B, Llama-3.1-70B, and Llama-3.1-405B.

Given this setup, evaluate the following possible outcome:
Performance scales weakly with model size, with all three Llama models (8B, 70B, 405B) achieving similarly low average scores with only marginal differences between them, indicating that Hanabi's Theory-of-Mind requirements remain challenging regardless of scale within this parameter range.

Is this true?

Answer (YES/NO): NO